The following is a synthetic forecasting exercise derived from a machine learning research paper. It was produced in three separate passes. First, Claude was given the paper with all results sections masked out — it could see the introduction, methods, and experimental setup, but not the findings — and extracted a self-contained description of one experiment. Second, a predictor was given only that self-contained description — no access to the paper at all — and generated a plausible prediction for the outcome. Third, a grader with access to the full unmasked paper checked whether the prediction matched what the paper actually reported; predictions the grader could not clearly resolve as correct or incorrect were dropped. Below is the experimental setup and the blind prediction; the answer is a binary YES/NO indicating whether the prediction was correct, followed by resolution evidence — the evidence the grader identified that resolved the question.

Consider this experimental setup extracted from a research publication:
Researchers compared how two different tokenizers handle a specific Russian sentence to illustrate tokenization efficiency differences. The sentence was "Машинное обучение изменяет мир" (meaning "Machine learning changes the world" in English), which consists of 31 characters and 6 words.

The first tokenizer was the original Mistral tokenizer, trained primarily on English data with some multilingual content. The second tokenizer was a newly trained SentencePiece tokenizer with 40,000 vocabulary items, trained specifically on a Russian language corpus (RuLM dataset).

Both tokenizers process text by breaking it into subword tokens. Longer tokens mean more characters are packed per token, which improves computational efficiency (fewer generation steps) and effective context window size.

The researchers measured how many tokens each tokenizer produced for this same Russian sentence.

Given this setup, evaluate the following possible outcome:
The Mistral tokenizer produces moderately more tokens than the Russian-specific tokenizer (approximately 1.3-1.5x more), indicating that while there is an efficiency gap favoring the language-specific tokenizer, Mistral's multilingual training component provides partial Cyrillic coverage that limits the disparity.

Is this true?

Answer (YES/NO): NO